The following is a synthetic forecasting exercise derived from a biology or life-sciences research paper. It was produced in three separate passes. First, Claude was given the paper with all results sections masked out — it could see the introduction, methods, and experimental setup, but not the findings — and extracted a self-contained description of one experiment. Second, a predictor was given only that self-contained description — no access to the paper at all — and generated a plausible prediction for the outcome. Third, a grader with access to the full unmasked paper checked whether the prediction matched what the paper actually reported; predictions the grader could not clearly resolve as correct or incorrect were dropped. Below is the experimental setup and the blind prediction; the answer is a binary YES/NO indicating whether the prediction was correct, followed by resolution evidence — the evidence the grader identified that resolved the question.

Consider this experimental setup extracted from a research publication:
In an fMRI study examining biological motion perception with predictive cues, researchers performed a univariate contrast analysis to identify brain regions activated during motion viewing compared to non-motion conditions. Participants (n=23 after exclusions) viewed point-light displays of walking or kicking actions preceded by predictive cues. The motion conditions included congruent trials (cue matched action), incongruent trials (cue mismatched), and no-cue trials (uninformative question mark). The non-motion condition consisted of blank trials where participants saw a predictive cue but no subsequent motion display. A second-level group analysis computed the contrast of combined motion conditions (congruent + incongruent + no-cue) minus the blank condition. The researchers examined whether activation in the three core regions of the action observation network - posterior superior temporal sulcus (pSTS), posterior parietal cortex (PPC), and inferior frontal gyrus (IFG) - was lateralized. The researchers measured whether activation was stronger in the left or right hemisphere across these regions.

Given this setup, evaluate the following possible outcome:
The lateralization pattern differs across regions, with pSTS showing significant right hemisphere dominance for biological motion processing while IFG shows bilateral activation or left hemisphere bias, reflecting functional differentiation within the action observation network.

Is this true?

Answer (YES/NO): NO